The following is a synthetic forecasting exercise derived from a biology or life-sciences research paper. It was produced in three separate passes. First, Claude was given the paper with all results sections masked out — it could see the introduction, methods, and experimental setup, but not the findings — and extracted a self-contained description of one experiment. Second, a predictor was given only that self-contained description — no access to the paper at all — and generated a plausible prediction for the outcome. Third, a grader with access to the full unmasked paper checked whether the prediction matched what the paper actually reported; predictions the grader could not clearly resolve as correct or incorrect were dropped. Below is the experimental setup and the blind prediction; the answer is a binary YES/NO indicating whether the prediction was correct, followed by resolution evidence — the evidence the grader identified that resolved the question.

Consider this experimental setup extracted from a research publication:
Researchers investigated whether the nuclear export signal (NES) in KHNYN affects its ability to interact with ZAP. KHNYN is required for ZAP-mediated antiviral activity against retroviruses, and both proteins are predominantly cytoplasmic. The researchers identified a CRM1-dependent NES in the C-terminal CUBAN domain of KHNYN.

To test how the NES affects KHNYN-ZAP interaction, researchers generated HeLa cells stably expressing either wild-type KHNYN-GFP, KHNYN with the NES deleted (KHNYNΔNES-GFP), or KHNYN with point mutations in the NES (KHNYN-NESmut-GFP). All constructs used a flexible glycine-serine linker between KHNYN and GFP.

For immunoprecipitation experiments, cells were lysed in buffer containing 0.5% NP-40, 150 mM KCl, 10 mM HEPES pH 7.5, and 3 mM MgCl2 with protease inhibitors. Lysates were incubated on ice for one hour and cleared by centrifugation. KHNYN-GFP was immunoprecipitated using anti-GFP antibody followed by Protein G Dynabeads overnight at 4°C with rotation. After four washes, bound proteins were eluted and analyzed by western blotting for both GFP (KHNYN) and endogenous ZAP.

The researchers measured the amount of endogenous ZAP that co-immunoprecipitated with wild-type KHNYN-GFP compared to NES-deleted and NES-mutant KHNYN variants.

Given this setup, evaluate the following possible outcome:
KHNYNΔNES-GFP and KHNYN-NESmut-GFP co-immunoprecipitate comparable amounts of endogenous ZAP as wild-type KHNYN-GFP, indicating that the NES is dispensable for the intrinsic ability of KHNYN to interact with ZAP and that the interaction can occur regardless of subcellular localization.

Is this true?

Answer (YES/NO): NO